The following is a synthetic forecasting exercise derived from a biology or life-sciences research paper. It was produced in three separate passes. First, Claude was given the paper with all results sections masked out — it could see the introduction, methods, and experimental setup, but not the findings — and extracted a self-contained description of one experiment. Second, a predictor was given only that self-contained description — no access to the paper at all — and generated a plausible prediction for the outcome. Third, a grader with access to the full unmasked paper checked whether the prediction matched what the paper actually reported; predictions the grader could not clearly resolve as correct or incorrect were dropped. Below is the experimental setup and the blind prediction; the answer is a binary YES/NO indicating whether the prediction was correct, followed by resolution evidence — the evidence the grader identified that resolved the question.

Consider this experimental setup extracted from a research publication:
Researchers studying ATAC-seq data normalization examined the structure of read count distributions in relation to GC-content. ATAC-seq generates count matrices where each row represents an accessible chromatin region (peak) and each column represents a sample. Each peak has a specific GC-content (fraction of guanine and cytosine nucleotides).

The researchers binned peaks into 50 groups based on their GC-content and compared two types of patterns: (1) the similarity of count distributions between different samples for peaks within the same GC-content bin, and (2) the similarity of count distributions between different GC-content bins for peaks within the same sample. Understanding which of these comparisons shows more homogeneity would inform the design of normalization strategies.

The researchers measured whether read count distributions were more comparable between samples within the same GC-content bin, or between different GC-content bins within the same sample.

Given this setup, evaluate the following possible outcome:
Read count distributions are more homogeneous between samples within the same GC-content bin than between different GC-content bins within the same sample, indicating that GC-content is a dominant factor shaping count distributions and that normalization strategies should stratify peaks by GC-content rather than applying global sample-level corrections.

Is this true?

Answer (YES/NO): YES